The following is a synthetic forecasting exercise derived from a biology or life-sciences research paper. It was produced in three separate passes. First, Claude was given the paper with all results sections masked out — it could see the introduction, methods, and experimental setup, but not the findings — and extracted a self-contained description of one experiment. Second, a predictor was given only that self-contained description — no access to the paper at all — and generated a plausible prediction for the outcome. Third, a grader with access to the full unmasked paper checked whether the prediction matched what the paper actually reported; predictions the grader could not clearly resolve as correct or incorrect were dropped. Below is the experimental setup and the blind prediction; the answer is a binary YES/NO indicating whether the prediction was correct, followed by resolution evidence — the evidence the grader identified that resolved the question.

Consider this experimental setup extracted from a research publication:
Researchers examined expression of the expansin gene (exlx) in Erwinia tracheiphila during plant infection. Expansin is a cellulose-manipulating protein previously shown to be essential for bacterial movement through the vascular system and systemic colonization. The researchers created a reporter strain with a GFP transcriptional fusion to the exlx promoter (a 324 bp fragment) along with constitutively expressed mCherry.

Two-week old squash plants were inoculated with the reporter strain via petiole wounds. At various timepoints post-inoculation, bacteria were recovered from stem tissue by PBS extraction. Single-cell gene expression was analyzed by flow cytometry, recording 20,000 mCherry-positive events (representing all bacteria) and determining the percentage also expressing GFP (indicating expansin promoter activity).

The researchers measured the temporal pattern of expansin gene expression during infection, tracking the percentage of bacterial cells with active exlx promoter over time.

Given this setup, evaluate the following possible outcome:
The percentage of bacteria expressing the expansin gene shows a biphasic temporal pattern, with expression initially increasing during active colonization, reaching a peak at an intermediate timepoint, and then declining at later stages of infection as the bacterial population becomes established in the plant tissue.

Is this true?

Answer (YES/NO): NO